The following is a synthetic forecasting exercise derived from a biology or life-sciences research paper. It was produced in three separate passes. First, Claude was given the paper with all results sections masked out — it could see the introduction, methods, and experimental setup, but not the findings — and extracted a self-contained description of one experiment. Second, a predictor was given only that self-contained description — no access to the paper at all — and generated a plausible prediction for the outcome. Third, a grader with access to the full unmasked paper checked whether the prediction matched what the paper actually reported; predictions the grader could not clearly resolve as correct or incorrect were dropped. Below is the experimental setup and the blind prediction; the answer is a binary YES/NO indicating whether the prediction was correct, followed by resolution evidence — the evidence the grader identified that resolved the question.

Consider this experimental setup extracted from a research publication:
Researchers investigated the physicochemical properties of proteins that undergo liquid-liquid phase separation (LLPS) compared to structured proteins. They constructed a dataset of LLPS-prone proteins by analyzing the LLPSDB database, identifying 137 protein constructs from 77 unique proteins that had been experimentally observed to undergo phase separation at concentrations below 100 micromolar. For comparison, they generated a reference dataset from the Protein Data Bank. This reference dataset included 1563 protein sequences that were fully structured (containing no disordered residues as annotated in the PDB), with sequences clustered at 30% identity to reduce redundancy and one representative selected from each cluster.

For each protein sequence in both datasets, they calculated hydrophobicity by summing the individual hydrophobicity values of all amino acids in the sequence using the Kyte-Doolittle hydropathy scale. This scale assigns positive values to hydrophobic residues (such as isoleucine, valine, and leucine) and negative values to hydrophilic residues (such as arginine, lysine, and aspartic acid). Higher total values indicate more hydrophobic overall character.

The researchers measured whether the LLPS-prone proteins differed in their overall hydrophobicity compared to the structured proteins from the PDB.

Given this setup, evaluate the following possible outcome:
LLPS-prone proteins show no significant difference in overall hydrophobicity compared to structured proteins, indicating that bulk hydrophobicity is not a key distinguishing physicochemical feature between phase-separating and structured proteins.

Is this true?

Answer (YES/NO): NO